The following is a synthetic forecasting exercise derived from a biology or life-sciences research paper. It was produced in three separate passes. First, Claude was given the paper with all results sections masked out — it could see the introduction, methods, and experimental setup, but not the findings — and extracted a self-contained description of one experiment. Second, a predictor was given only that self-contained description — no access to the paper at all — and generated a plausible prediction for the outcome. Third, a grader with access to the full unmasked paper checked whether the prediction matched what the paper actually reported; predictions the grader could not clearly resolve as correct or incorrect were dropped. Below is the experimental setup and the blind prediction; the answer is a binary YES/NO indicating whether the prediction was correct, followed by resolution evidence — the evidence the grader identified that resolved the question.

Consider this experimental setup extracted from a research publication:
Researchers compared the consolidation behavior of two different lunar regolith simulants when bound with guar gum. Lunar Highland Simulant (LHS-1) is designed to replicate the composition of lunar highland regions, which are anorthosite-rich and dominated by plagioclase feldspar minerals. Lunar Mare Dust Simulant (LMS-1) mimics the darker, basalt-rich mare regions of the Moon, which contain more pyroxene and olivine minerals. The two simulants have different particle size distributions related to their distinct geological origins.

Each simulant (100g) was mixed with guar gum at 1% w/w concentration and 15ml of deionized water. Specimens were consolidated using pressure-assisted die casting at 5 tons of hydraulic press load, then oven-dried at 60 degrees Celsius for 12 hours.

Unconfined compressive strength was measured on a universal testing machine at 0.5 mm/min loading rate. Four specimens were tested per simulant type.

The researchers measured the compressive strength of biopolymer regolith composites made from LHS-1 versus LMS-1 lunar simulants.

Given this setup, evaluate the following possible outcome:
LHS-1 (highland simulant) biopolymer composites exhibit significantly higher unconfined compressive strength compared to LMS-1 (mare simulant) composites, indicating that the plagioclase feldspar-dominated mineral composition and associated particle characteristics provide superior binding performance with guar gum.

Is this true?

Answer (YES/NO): NO